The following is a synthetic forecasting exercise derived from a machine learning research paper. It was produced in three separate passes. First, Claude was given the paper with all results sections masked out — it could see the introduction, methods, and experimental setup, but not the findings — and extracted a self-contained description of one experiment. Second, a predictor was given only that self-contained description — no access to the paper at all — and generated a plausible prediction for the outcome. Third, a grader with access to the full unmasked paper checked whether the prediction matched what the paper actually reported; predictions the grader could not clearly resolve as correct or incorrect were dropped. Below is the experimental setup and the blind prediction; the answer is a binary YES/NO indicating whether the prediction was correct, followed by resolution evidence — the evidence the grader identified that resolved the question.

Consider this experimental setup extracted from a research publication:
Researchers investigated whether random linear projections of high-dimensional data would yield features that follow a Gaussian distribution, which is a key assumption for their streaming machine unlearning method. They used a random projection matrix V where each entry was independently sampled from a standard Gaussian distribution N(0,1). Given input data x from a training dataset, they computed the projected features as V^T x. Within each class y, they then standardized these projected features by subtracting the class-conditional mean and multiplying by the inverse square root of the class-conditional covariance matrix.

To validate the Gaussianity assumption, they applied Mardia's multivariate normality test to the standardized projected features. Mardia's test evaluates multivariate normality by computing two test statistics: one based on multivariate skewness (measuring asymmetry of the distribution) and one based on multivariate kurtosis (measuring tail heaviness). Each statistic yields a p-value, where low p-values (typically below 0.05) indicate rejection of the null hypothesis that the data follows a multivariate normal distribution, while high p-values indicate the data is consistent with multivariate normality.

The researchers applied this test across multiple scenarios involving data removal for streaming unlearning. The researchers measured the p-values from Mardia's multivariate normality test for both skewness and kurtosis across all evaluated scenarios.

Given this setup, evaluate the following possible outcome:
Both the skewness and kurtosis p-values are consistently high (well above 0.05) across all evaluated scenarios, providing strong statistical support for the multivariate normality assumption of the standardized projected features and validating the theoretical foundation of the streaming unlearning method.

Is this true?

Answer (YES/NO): YES